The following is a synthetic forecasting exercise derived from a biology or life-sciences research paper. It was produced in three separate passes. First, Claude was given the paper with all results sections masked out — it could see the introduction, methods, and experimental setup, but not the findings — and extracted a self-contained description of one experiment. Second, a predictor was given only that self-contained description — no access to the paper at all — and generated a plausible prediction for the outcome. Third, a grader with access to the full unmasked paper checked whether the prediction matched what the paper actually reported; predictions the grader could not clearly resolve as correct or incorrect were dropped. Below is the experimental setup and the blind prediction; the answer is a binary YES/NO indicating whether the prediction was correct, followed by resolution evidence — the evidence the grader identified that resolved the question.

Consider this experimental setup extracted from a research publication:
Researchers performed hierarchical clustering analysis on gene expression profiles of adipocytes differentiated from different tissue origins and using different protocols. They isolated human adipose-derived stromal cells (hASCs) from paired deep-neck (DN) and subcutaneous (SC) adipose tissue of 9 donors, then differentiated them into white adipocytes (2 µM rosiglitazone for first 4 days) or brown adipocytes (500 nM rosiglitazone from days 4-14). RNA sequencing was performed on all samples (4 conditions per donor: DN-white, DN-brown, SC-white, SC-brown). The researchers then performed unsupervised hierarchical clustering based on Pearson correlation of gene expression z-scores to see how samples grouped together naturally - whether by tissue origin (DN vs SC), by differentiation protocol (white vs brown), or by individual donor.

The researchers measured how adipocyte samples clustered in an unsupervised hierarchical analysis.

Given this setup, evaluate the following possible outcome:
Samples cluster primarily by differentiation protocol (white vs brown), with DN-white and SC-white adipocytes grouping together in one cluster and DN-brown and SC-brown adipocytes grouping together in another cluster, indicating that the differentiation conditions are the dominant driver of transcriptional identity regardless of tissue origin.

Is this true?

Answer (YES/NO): NO